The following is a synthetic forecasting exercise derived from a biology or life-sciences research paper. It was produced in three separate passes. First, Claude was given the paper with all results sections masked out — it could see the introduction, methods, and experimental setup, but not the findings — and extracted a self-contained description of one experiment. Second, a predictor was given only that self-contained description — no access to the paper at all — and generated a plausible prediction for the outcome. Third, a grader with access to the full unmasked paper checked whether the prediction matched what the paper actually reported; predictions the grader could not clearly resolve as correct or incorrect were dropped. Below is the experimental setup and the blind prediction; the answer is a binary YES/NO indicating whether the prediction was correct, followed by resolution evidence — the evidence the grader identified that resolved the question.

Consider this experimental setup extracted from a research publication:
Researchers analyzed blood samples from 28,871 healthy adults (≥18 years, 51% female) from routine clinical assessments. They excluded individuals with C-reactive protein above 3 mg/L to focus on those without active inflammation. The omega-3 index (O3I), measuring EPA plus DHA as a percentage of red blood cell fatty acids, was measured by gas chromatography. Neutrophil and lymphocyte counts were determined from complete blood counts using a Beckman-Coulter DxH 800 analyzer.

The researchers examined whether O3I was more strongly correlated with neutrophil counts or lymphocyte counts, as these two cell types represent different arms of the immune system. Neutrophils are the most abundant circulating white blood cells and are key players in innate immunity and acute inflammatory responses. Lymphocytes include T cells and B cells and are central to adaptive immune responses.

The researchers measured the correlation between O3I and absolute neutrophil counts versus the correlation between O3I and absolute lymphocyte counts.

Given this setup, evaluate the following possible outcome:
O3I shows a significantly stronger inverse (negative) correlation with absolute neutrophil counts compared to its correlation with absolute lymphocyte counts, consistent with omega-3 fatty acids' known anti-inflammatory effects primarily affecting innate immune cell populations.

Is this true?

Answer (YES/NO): YES